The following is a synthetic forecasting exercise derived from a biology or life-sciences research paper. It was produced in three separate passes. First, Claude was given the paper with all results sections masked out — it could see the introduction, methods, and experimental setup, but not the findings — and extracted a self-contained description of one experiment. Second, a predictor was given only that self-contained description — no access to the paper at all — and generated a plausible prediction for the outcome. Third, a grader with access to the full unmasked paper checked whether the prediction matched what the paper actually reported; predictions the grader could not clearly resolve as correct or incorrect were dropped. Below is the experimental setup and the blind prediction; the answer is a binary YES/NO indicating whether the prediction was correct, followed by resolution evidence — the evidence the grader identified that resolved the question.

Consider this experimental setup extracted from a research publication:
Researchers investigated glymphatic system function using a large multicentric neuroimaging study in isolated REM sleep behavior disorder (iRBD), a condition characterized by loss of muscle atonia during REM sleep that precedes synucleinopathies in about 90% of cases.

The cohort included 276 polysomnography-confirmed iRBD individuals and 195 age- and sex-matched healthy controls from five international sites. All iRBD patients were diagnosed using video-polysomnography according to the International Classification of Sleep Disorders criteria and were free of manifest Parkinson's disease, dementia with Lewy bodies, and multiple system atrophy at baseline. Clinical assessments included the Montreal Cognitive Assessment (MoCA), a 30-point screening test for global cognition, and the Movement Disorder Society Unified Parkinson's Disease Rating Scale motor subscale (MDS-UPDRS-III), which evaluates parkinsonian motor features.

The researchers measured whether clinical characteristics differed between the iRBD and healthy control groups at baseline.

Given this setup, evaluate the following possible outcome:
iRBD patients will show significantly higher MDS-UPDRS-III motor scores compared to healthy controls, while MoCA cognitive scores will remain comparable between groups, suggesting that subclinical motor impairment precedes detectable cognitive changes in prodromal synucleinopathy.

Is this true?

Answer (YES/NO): NO